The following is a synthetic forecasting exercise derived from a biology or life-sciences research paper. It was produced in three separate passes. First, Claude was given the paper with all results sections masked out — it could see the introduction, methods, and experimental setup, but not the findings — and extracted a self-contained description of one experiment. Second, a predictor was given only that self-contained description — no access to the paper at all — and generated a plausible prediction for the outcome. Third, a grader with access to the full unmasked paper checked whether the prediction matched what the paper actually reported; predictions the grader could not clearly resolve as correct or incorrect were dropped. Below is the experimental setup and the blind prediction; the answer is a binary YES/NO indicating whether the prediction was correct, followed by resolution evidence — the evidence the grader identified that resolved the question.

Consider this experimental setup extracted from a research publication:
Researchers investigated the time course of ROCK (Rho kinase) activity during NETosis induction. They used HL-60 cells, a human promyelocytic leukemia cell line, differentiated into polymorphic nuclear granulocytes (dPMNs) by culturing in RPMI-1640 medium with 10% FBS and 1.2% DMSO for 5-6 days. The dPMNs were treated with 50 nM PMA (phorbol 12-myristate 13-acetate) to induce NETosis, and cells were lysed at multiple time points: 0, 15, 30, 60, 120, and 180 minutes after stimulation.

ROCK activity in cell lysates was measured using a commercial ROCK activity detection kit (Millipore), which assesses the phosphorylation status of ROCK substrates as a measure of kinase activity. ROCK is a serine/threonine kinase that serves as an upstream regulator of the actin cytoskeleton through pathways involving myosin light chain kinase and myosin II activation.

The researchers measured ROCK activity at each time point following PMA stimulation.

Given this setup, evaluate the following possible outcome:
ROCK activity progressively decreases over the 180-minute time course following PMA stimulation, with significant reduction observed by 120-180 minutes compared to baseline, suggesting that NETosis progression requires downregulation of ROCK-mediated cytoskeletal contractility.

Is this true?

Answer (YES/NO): NO